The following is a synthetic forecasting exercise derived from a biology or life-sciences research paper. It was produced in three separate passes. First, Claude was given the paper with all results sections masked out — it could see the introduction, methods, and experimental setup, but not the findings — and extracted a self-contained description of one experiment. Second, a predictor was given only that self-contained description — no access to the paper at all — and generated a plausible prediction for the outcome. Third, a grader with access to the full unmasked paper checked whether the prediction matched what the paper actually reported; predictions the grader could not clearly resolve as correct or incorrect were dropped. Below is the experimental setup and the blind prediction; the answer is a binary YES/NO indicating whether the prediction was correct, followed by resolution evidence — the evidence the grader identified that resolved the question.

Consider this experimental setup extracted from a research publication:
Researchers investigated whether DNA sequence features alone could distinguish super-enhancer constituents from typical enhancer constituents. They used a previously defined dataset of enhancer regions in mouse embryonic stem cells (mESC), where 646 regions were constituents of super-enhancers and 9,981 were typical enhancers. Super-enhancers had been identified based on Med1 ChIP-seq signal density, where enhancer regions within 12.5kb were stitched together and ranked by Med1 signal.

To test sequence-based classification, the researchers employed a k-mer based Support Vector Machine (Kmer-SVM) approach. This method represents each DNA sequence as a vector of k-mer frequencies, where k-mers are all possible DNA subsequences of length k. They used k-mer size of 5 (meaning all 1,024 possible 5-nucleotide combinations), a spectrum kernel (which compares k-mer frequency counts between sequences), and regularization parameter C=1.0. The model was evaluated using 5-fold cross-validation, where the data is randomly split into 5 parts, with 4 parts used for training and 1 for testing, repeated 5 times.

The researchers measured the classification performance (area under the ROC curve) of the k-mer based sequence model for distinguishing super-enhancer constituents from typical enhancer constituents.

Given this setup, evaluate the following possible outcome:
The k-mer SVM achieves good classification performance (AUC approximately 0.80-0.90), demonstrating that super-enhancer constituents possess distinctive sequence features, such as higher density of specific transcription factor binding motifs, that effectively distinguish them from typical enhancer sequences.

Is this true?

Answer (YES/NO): NO